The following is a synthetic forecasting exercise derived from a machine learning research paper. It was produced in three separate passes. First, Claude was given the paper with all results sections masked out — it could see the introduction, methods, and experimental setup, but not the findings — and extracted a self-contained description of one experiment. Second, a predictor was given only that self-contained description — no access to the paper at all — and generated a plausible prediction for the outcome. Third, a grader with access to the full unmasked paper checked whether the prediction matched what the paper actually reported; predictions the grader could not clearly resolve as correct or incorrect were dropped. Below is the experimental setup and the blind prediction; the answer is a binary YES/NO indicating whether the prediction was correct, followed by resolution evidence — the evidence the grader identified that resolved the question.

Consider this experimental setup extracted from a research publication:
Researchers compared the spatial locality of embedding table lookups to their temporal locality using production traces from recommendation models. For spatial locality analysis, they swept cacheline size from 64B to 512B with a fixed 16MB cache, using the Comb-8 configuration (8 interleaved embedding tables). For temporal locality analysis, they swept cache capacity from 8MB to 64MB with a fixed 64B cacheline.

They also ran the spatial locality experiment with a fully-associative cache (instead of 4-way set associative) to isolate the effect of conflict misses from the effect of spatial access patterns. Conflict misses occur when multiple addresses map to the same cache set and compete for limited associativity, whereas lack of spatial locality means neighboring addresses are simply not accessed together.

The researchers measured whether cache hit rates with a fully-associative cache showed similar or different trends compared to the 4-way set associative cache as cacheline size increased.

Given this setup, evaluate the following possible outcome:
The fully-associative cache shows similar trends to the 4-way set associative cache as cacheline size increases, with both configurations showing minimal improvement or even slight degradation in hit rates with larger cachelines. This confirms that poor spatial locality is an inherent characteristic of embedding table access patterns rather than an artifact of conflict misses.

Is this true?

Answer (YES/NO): YES